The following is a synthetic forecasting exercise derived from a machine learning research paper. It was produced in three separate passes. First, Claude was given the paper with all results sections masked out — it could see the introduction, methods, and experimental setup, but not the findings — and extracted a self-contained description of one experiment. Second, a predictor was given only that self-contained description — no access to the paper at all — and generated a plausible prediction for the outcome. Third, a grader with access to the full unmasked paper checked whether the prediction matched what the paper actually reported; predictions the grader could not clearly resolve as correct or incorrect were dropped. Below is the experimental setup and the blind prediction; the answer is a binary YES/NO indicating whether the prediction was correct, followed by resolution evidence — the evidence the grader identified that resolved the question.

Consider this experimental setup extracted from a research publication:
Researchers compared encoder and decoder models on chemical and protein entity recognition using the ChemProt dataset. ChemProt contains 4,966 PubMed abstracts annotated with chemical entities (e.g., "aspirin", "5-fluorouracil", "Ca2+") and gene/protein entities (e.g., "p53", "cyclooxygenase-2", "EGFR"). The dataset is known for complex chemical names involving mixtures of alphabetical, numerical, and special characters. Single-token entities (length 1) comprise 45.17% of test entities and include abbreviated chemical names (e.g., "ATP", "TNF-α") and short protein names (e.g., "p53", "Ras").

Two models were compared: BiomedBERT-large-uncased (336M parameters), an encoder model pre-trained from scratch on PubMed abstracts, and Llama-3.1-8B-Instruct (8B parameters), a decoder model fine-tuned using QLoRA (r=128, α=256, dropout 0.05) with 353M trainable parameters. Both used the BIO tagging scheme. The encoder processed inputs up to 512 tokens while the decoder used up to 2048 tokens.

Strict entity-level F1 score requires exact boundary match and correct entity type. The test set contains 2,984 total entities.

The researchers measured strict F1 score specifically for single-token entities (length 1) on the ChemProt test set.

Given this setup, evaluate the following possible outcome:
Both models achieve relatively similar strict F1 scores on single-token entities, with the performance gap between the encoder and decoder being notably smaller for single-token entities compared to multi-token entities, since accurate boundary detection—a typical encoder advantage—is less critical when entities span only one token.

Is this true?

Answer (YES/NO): NO